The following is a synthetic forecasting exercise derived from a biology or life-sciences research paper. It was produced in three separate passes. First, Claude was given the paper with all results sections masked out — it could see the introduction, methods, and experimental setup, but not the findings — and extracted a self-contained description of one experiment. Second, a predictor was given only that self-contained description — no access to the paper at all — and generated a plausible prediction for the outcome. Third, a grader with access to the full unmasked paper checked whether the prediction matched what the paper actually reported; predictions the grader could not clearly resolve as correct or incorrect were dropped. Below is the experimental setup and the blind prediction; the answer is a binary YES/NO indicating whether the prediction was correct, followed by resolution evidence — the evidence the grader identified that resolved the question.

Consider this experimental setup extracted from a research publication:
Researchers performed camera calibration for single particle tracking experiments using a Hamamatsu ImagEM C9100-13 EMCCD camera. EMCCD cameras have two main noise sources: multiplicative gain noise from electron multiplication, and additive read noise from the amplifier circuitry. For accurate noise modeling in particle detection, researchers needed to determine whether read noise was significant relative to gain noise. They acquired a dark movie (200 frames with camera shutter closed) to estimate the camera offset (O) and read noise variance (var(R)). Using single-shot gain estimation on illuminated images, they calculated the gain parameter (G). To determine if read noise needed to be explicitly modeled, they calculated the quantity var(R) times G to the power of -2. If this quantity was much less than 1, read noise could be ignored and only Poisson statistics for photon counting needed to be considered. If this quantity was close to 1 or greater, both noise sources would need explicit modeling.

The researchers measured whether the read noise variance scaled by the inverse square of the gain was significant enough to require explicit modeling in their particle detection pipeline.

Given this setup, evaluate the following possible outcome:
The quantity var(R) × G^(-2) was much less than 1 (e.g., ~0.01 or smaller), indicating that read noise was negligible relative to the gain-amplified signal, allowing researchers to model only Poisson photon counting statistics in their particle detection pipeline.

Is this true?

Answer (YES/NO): YES